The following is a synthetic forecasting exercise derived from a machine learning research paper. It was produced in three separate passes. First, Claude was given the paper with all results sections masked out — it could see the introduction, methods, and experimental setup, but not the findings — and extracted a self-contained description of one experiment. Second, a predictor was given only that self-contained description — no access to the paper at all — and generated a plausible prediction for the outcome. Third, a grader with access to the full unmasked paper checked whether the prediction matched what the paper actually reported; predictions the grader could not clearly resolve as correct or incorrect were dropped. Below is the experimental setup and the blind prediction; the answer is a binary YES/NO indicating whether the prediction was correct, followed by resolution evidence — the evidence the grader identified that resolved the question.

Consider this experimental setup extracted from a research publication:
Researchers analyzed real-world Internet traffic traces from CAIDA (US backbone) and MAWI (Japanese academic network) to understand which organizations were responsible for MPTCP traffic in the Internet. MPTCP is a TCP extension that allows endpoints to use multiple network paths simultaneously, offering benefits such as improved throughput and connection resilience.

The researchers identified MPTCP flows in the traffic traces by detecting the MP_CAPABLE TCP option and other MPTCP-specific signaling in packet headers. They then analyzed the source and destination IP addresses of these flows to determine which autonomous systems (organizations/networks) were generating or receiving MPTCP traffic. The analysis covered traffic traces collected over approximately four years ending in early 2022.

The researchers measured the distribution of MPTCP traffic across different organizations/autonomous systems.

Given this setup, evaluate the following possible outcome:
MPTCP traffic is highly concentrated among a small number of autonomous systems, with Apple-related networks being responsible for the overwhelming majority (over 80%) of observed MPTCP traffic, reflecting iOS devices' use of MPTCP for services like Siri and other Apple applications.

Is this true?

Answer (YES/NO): YES